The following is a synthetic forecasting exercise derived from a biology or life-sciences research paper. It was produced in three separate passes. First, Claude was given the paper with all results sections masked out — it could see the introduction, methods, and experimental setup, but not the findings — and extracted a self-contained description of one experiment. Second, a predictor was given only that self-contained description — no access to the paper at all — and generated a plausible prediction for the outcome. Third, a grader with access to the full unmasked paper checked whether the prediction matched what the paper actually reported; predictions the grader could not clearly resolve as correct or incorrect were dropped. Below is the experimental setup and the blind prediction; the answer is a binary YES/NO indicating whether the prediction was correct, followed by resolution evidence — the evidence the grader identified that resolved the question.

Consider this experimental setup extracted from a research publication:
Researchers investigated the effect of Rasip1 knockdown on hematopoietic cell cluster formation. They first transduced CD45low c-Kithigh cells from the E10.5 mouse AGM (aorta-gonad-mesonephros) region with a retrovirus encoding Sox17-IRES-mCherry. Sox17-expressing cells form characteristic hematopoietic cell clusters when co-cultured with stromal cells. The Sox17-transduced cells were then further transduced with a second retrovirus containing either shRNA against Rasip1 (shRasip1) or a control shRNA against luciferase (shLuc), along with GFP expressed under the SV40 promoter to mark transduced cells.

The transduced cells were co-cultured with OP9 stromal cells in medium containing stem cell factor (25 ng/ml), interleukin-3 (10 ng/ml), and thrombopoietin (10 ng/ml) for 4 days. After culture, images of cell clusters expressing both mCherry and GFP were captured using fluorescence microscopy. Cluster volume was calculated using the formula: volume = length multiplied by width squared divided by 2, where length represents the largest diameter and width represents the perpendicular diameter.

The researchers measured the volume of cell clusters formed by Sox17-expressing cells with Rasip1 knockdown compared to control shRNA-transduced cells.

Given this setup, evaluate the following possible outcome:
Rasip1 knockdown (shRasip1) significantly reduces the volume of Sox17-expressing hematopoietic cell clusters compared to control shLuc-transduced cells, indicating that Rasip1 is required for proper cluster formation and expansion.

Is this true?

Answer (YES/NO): YES